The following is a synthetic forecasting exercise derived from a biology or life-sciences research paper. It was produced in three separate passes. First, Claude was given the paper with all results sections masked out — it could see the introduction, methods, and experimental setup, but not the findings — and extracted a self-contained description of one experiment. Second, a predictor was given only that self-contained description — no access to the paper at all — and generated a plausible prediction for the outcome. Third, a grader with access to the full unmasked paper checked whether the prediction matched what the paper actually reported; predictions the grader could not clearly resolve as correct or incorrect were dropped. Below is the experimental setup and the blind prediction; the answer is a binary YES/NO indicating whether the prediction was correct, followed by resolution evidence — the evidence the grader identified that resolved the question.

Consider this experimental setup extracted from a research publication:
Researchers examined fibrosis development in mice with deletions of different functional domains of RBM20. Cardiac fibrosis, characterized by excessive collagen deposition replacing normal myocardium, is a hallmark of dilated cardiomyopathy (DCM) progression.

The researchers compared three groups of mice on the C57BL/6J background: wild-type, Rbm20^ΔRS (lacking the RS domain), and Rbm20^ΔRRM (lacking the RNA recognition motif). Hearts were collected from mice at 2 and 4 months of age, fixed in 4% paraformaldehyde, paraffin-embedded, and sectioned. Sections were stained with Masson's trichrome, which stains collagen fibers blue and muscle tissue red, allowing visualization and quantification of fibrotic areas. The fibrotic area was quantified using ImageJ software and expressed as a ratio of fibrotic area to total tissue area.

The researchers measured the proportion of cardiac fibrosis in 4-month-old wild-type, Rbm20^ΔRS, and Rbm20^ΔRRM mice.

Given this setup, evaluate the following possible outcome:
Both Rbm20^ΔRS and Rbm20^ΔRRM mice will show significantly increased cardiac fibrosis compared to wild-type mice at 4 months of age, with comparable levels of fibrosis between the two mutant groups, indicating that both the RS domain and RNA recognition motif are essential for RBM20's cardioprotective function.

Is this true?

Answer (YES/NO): NO